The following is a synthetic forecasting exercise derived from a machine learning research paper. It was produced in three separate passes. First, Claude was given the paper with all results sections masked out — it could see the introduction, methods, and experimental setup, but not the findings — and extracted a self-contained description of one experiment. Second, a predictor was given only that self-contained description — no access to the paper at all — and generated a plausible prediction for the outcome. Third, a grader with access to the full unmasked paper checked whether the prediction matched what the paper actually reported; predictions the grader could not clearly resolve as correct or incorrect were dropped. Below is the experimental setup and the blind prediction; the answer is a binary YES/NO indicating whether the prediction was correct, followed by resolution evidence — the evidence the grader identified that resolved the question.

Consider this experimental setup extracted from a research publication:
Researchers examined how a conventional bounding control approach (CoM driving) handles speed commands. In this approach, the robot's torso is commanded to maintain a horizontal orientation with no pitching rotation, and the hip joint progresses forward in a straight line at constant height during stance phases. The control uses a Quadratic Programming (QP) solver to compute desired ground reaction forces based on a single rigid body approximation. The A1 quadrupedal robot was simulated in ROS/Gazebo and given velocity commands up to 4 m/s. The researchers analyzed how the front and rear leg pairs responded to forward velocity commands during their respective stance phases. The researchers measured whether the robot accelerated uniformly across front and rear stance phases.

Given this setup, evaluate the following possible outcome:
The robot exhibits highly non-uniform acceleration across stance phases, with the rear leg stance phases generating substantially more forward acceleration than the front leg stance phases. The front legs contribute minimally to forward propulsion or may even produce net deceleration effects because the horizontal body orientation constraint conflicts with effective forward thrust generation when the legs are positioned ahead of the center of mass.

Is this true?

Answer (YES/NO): NO